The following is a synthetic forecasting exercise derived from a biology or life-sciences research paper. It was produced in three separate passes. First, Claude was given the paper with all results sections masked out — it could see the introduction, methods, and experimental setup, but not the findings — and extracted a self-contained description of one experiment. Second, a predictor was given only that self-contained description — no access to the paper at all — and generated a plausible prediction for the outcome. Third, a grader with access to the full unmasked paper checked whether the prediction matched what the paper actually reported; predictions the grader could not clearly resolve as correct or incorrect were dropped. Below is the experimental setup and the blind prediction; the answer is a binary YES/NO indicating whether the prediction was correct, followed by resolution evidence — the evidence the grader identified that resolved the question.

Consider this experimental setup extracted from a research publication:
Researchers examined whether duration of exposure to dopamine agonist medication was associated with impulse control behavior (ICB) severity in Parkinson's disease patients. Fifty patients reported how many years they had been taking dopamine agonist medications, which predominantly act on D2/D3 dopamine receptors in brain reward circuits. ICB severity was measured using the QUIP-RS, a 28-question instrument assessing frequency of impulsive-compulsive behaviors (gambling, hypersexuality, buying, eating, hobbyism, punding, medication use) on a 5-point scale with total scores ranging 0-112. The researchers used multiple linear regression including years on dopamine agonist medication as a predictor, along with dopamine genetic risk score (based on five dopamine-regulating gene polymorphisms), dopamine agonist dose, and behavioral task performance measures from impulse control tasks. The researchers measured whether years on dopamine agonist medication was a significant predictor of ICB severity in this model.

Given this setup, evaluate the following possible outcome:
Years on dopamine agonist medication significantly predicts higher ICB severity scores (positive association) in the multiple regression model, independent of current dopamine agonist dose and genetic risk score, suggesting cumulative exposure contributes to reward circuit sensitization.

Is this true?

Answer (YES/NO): YES